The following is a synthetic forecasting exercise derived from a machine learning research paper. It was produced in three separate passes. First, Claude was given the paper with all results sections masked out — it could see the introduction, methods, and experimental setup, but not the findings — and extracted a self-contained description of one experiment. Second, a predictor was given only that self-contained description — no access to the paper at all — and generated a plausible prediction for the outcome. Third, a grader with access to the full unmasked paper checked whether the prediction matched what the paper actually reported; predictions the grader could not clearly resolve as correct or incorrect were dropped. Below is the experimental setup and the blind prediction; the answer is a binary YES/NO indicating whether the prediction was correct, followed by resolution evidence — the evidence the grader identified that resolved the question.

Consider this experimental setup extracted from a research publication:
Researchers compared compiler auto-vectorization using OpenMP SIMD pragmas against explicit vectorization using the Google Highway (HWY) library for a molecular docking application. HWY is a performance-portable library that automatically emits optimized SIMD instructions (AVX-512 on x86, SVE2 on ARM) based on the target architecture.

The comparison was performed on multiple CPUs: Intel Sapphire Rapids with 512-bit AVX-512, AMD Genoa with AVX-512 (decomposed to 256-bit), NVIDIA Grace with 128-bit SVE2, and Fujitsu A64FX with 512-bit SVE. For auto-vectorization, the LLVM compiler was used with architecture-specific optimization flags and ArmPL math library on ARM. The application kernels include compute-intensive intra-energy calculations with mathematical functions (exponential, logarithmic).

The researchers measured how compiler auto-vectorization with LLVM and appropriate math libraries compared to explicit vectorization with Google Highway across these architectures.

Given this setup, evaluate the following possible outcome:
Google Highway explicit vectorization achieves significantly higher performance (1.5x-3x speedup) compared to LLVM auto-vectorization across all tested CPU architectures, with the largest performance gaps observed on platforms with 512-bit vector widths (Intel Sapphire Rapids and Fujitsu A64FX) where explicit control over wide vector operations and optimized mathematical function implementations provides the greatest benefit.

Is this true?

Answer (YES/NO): NO